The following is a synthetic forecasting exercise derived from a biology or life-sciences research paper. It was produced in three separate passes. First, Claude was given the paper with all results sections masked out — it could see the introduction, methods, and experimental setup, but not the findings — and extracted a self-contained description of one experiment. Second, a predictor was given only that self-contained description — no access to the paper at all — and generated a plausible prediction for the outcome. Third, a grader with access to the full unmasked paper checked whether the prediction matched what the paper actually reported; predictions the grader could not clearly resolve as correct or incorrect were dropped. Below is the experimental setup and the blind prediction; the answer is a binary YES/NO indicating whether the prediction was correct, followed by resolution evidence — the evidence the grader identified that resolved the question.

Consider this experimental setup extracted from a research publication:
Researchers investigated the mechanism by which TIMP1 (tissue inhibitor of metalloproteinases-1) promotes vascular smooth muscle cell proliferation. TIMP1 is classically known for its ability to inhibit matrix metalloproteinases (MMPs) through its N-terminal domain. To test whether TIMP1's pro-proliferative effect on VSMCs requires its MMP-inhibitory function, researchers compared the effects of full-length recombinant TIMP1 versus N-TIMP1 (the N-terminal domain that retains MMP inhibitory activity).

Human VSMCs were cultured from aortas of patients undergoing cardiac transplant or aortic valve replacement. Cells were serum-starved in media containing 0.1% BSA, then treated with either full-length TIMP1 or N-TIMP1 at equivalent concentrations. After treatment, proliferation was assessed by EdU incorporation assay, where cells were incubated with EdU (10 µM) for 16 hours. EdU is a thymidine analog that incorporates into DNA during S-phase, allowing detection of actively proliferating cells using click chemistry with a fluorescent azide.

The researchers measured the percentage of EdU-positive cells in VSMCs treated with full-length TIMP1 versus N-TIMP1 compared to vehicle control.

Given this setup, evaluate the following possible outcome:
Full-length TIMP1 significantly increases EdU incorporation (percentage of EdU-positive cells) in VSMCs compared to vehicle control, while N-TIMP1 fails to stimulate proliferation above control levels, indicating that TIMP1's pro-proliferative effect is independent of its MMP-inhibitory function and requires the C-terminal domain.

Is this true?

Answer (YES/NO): NO